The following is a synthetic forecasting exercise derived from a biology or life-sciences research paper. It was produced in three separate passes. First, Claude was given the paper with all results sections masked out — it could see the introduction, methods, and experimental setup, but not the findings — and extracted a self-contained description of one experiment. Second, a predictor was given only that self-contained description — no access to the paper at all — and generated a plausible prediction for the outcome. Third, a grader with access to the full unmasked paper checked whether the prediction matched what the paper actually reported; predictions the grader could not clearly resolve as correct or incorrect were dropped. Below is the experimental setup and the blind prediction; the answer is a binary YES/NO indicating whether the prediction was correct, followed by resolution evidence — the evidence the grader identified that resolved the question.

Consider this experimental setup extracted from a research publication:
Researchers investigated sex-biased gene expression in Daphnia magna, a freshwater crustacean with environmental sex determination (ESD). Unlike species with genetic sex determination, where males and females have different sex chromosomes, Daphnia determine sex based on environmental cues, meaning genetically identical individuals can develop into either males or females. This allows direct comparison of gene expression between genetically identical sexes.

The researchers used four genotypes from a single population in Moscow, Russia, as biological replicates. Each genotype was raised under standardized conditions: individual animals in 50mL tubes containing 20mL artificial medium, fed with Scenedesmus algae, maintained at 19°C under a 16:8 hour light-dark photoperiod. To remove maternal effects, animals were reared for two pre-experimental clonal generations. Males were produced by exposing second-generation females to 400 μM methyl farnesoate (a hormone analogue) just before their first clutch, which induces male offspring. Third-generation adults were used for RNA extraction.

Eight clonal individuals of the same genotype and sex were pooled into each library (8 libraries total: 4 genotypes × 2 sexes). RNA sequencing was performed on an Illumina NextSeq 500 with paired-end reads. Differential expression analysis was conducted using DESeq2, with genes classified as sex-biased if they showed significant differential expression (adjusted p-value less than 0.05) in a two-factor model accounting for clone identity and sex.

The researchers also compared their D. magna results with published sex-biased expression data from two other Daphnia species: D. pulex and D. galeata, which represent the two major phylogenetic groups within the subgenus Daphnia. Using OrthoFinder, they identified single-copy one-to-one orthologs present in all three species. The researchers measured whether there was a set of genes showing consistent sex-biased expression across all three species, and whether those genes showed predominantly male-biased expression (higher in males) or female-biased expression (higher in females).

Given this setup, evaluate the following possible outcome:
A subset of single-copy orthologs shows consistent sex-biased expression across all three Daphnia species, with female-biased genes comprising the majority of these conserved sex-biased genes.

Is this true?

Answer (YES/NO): YES